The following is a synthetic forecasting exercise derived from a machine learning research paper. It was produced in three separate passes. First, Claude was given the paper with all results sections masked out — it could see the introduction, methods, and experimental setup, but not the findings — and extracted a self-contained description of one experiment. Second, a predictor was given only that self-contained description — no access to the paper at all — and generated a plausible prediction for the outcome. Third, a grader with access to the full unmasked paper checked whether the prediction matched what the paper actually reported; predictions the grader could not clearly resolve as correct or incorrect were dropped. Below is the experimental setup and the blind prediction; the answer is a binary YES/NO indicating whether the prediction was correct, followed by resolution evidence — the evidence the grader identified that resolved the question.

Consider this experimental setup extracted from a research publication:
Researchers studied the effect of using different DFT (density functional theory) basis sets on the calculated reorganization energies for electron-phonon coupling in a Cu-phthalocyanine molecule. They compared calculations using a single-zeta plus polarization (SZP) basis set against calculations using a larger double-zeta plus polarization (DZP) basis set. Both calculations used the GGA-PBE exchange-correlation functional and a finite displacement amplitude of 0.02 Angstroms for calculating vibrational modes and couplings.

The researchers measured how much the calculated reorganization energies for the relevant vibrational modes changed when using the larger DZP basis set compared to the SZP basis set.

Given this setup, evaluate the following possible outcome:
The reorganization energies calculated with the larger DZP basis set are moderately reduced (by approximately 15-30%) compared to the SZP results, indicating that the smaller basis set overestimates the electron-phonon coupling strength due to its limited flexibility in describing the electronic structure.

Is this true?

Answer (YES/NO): NO